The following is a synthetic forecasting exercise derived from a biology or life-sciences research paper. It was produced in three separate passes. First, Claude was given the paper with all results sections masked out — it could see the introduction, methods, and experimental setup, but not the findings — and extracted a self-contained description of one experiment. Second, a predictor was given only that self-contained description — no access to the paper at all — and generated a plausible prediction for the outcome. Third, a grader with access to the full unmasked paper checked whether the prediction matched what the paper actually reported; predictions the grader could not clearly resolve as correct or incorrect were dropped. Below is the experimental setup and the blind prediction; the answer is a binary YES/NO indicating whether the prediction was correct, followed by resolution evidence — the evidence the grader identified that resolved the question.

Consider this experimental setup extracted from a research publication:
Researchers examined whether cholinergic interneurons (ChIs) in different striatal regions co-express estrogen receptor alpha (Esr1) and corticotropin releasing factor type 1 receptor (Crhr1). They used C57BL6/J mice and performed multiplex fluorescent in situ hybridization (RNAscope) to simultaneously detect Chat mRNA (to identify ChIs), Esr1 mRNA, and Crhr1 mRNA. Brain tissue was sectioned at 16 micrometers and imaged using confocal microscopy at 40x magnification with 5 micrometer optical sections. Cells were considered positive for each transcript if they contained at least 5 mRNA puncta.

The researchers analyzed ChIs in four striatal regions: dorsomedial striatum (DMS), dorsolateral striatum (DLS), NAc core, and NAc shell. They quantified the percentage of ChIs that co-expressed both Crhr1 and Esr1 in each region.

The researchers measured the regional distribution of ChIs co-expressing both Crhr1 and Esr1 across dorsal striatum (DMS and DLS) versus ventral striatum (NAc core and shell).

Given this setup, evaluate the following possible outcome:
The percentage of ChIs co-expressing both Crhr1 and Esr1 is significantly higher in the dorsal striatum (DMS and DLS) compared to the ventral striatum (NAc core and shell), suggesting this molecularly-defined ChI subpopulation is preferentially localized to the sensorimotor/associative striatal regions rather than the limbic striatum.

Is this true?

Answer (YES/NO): NO